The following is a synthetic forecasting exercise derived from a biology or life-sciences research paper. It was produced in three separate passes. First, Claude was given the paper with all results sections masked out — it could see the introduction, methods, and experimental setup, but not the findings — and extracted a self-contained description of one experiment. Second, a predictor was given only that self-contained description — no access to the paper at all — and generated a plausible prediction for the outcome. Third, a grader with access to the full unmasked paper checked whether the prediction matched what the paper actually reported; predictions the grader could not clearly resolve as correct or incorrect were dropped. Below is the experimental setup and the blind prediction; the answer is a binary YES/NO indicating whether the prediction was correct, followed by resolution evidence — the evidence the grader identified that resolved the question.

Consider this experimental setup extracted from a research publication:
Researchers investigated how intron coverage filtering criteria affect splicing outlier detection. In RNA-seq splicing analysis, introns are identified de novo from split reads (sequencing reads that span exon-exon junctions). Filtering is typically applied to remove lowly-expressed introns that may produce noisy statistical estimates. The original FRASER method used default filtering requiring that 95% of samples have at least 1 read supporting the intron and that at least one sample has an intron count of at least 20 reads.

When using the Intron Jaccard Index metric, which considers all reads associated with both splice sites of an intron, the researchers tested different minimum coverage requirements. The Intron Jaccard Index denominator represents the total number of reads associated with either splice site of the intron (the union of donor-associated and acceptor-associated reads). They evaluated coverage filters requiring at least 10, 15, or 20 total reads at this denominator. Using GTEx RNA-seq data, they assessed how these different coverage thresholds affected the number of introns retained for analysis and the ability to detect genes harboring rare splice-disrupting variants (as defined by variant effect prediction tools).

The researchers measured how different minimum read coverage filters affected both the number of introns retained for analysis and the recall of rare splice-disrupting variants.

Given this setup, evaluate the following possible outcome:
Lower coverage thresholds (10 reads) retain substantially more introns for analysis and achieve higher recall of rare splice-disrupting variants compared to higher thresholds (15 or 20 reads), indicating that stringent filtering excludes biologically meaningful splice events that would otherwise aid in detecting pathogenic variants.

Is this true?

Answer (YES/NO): NO